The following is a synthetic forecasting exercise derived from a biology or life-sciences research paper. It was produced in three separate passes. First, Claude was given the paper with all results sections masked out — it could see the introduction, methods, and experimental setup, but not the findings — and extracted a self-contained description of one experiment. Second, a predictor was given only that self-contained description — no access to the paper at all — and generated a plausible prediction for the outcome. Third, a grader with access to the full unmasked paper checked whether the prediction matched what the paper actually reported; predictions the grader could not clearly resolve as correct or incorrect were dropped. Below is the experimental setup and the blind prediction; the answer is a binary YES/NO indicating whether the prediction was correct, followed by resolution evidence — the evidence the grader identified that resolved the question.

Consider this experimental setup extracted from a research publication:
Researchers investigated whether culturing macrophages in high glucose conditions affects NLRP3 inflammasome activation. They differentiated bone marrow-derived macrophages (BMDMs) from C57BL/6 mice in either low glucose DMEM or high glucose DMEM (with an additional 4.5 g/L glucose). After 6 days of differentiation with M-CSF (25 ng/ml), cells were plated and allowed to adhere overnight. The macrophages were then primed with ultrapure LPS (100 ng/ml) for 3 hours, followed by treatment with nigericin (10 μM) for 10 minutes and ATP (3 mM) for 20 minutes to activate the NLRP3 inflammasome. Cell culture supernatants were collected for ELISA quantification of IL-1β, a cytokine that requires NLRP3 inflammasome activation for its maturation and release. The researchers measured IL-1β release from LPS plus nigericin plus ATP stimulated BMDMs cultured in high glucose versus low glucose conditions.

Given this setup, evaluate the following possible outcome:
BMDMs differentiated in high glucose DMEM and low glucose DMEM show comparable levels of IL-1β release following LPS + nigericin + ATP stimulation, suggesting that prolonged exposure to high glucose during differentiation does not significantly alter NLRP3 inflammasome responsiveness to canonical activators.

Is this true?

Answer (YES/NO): YES